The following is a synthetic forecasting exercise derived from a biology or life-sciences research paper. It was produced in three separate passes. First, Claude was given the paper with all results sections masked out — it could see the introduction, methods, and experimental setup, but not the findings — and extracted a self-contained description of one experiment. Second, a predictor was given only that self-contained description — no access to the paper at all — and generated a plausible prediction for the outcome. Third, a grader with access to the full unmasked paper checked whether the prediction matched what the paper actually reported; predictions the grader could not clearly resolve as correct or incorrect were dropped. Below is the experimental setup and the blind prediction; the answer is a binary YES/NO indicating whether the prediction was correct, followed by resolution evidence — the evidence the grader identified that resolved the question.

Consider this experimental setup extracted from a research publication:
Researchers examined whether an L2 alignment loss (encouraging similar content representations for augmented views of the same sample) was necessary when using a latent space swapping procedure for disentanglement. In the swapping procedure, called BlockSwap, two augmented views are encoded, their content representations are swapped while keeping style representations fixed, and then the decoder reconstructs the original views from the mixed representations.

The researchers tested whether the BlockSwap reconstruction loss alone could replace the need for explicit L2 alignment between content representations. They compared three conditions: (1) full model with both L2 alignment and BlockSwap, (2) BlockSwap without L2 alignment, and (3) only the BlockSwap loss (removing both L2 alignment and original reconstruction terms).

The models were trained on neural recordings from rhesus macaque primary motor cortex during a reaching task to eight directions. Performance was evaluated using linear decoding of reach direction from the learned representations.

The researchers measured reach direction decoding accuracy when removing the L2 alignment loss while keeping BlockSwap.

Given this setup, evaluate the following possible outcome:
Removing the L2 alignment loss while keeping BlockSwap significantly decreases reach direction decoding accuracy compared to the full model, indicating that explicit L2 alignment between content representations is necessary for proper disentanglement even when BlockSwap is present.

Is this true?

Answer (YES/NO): NO